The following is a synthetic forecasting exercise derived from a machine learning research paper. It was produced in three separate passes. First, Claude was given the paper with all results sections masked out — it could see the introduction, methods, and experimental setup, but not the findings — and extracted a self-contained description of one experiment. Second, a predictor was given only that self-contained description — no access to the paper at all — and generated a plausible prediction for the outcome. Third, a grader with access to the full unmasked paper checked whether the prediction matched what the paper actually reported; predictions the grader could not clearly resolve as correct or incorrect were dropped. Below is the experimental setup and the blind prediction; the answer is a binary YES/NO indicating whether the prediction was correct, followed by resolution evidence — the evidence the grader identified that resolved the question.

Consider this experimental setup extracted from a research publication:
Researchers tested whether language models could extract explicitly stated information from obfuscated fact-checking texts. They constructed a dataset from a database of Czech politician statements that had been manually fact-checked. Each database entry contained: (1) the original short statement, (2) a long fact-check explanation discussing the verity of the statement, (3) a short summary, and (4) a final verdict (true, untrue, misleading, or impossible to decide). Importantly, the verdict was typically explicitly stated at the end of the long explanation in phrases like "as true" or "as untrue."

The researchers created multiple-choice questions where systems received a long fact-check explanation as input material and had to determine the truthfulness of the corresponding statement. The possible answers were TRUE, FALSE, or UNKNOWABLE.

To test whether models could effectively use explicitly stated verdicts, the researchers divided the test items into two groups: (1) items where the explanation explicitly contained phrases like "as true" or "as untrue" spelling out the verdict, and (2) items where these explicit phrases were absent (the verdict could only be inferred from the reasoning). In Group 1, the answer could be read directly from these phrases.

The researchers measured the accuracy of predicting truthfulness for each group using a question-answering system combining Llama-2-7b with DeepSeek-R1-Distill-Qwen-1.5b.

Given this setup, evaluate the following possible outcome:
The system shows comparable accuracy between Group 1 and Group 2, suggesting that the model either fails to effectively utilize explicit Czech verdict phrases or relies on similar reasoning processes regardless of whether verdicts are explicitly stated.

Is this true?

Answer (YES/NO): YES